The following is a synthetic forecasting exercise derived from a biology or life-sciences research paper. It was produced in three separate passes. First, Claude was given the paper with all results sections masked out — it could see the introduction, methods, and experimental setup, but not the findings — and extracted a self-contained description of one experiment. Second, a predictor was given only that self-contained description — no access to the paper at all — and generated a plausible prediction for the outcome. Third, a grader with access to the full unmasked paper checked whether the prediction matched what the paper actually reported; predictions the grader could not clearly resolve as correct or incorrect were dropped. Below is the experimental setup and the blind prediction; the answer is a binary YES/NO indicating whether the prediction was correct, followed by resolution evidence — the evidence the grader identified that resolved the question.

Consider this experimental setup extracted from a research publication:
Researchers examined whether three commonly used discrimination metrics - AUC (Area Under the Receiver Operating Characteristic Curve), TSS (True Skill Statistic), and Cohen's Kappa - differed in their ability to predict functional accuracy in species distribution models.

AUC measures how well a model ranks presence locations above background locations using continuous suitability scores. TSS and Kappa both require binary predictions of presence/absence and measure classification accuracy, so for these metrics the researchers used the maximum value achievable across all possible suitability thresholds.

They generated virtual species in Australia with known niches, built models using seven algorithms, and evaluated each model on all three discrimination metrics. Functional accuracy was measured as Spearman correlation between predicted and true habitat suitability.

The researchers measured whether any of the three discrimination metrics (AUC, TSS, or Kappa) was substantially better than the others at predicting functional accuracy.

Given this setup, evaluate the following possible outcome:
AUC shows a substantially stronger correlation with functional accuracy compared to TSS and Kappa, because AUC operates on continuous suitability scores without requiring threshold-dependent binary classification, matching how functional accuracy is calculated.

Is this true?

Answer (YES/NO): NO